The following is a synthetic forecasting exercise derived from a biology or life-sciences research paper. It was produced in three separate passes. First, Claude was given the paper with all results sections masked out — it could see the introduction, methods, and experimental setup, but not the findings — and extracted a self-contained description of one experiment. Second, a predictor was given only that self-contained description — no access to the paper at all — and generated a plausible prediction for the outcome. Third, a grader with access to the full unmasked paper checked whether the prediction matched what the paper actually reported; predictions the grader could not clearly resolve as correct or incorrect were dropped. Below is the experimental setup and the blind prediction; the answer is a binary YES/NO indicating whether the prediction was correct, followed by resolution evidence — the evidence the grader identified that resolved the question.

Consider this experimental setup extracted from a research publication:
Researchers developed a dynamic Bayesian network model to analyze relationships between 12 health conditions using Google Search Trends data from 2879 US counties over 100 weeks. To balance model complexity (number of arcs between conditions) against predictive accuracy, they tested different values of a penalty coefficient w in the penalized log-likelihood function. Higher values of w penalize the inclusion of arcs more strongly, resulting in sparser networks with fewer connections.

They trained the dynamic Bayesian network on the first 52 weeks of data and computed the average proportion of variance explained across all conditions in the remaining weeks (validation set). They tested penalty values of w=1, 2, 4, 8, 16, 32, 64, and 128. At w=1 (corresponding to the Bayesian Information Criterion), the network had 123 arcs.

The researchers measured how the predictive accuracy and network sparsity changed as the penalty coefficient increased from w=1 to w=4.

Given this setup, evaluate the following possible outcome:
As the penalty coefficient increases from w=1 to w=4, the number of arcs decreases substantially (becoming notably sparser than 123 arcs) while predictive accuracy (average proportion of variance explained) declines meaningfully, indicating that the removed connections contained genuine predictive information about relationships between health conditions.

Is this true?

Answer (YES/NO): NO